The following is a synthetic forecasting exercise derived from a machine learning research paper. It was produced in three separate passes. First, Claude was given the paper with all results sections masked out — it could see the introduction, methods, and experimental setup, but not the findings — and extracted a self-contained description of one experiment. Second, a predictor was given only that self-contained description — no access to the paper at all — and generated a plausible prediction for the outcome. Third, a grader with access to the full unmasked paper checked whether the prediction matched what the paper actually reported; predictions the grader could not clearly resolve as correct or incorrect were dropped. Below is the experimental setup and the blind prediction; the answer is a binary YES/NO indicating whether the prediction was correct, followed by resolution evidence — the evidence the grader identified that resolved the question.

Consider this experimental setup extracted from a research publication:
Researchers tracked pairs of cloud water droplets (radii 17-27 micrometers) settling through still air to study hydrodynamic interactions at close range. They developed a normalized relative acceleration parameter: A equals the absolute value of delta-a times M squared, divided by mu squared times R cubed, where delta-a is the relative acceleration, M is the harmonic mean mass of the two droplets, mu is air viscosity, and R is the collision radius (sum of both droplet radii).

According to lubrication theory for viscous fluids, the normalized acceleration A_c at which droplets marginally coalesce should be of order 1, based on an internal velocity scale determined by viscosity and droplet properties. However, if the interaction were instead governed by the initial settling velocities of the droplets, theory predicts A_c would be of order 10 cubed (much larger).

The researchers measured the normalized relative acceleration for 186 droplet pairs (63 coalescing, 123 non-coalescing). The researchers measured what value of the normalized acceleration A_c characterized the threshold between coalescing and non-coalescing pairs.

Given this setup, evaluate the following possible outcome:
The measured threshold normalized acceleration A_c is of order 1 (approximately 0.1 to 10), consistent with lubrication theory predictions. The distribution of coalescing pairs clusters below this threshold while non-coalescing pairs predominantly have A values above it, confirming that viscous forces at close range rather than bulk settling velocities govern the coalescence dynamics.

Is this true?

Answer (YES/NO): NO